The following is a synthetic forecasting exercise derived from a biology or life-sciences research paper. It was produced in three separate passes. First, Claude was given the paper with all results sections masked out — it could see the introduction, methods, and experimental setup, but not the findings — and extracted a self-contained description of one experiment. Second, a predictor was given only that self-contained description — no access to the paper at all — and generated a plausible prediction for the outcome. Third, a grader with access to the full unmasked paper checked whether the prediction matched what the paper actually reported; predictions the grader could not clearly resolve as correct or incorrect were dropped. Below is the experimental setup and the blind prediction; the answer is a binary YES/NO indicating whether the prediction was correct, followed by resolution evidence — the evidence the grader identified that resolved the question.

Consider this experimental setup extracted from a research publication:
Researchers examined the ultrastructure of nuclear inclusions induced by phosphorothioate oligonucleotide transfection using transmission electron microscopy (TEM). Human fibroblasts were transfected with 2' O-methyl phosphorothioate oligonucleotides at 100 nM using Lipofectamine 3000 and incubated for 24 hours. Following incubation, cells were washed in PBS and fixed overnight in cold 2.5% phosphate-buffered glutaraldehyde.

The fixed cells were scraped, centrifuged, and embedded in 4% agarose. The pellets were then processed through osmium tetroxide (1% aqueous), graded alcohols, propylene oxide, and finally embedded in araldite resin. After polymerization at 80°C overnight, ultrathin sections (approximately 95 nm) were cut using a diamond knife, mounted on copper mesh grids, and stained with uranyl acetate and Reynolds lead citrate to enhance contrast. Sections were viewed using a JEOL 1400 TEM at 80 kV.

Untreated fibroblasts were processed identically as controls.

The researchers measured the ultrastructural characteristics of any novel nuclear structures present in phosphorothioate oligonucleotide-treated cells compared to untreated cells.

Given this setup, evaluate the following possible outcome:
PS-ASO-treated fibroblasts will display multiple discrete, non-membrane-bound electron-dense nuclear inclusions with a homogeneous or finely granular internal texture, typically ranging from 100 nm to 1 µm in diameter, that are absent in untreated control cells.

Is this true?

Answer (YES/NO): NO